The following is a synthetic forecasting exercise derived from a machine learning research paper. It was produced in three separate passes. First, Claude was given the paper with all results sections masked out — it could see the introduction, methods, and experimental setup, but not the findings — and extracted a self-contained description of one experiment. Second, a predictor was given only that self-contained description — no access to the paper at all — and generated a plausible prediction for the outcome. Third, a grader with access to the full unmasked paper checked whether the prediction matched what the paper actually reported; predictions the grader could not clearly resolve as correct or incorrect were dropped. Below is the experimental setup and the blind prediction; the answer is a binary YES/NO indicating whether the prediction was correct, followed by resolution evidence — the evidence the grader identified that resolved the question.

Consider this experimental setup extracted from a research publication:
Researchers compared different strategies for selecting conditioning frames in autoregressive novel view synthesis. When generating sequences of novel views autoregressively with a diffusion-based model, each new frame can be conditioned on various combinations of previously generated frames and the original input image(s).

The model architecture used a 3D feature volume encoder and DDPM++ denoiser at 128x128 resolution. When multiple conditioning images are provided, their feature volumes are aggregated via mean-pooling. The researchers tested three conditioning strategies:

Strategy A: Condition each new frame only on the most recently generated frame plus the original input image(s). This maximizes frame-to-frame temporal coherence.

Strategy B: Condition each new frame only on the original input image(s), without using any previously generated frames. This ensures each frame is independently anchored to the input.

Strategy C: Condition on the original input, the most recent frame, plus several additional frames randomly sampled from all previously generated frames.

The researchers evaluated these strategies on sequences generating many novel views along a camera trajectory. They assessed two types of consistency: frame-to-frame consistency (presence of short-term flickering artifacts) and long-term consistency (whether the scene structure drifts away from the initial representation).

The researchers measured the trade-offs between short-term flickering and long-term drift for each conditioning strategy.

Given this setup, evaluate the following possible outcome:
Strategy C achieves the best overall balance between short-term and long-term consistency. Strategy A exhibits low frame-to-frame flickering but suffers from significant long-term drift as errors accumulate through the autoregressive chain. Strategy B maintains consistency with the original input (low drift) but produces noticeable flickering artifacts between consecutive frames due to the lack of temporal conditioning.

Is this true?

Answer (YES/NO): NO